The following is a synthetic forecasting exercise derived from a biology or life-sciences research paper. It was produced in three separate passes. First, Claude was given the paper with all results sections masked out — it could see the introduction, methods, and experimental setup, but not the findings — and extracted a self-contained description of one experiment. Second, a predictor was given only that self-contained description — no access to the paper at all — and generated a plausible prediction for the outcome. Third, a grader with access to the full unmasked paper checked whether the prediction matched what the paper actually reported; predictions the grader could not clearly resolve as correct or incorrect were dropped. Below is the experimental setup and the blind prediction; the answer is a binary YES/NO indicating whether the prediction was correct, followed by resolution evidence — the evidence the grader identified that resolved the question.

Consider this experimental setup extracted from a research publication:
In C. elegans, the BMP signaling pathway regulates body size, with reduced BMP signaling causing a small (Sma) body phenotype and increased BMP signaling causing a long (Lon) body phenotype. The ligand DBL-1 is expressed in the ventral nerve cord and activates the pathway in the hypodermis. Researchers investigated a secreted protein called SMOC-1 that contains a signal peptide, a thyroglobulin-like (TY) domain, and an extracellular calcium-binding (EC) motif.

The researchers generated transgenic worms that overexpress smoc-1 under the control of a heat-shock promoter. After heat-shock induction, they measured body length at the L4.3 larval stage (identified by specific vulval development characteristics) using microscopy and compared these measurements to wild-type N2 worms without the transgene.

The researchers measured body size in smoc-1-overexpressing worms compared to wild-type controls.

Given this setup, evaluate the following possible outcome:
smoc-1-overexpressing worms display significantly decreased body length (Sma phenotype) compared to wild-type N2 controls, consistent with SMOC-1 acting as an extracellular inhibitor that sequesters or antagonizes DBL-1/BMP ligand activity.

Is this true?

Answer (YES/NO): NO